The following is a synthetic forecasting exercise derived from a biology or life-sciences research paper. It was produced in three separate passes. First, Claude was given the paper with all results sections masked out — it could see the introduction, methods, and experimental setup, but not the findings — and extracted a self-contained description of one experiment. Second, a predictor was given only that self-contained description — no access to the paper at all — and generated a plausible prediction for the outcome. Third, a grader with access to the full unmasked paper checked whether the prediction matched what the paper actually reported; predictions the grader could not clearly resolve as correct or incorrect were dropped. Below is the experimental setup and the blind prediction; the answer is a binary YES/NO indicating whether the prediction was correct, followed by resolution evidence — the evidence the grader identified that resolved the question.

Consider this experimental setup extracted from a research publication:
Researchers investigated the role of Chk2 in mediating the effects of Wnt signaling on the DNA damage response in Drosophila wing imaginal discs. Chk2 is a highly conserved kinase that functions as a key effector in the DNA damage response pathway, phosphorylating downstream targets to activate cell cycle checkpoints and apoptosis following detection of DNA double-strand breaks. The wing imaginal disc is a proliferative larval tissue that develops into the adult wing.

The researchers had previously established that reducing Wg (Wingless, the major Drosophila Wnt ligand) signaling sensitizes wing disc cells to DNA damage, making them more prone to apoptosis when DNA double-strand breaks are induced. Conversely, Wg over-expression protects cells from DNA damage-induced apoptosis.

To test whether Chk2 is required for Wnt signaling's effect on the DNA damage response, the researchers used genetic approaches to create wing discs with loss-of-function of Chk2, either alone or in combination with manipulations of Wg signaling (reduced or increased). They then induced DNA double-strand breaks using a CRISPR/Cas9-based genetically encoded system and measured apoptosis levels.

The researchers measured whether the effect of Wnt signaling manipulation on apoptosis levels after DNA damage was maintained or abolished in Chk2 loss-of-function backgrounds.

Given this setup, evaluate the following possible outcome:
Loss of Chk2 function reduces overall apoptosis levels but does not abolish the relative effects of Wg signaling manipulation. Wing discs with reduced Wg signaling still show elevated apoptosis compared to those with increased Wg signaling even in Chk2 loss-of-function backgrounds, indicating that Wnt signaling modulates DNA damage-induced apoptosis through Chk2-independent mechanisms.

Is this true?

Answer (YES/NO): NO